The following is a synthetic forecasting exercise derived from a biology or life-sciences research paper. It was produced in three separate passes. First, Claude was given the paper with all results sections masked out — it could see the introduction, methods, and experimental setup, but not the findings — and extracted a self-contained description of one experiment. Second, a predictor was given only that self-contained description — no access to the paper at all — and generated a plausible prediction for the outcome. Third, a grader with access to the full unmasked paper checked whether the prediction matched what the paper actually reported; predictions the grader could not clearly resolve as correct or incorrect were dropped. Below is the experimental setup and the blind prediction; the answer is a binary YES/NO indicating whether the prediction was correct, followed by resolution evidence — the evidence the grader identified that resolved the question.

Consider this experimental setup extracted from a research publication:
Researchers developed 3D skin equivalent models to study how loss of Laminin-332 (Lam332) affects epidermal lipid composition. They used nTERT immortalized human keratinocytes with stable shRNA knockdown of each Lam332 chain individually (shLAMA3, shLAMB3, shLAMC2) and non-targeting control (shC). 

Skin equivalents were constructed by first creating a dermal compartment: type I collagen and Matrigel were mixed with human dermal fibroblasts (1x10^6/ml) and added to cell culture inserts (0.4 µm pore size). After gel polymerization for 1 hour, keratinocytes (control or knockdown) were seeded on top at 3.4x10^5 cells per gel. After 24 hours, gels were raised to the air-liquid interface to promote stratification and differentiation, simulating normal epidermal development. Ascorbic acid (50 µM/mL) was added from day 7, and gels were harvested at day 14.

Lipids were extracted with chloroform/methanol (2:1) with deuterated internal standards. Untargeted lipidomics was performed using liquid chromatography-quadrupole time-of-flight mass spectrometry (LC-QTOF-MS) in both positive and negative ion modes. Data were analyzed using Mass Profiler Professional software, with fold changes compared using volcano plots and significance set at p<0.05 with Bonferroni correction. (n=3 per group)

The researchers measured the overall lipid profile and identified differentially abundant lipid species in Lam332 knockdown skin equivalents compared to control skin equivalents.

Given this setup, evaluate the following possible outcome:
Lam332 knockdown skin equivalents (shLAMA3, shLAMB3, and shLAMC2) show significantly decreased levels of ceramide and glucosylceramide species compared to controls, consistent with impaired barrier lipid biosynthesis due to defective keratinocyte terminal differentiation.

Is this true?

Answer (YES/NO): NO